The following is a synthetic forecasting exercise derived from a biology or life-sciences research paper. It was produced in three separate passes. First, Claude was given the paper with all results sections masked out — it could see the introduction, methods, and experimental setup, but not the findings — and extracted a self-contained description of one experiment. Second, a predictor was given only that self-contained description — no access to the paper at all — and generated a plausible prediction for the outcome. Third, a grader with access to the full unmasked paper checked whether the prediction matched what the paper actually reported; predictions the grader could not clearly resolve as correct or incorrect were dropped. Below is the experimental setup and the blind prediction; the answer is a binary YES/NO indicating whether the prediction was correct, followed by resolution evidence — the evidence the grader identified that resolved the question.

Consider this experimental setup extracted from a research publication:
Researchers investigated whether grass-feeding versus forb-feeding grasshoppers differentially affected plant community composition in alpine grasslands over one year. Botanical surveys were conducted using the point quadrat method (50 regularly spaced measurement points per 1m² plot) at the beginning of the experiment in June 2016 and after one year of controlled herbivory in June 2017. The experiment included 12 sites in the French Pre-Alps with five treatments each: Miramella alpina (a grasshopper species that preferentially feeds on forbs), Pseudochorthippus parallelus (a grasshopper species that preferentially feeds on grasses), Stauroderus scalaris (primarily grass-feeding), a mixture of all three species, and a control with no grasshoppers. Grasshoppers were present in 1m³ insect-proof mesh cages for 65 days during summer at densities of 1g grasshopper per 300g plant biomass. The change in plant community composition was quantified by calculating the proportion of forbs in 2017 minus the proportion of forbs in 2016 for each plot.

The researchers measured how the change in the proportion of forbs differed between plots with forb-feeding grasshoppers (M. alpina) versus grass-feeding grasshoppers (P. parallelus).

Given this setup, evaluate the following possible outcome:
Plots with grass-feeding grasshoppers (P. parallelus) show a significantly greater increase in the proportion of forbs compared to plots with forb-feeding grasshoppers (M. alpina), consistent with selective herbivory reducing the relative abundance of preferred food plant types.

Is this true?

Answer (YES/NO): NO